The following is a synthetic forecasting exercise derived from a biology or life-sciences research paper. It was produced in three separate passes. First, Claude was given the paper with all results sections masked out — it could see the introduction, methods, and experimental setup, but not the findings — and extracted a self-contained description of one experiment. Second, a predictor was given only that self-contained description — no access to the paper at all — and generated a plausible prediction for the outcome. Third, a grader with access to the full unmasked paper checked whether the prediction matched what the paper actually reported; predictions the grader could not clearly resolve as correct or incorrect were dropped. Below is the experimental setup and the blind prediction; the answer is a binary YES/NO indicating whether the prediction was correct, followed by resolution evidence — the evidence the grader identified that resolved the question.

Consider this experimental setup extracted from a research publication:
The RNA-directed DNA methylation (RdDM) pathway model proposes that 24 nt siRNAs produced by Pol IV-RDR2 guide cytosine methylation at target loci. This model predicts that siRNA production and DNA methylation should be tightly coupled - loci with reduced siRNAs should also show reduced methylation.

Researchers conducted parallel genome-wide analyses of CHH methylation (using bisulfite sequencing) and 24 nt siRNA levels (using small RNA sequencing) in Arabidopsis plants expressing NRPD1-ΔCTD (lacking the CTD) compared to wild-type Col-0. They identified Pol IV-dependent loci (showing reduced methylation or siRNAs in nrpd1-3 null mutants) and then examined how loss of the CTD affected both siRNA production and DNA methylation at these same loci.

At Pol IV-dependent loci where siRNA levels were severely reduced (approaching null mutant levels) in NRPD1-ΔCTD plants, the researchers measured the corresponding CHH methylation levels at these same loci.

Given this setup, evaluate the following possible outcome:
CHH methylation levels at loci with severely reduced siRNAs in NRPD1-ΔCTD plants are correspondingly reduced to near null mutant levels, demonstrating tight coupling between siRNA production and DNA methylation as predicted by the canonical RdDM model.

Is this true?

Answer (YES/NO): NO